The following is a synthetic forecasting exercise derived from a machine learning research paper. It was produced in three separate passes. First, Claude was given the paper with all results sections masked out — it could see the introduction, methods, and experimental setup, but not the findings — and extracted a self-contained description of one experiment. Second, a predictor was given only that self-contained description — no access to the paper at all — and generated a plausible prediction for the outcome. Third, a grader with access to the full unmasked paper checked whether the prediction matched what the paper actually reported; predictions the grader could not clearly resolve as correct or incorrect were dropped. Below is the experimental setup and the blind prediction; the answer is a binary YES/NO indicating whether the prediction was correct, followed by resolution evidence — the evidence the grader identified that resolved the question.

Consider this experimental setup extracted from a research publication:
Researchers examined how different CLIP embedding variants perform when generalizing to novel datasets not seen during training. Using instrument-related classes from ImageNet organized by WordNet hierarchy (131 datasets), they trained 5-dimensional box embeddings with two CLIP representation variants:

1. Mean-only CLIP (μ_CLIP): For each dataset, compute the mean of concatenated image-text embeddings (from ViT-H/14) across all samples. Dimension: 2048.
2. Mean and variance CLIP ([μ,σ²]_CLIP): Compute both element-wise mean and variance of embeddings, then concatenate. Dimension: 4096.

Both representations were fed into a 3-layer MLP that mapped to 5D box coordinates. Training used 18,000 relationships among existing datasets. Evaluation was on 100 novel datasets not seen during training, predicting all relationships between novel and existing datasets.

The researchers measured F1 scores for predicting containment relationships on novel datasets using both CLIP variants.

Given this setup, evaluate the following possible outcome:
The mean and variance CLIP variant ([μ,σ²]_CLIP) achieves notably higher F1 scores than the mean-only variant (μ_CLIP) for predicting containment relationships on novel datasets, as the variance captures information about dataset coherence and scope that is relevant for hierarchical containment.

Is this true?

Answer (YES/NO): NO